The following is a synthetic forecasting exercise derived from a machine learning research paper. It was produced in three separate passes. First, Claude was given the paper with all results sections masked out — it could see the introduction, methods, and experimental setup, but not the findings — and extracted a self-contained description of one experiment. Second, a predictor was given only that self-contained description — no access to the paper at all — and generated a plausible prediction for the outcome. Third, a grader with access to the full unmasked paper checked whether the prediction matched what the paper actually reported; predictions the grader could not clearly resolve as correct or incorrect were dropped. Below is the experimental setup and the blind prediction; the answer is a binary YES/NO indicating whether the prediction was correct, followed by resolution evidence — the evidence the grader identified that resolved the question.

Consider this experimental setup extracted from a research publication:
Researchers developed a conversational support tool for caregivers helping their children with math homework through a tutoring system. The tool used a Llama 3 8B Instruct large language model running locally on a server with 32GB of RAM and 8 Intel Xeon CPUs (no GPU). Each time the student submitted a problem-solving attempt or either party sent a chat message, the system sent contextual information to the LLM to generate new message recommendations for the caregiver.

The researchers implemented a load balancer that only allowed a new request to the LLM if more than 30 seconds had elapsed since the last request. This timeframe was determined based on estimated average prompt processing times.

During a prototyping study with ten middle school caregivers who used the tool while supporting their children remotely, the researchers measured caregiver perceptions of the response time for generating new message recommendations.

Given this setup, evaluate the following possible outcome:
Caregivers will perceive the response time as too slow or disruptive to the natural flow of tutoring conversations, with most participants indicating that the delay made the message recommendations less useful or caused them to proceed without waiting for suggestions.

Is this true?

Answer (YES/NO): NO